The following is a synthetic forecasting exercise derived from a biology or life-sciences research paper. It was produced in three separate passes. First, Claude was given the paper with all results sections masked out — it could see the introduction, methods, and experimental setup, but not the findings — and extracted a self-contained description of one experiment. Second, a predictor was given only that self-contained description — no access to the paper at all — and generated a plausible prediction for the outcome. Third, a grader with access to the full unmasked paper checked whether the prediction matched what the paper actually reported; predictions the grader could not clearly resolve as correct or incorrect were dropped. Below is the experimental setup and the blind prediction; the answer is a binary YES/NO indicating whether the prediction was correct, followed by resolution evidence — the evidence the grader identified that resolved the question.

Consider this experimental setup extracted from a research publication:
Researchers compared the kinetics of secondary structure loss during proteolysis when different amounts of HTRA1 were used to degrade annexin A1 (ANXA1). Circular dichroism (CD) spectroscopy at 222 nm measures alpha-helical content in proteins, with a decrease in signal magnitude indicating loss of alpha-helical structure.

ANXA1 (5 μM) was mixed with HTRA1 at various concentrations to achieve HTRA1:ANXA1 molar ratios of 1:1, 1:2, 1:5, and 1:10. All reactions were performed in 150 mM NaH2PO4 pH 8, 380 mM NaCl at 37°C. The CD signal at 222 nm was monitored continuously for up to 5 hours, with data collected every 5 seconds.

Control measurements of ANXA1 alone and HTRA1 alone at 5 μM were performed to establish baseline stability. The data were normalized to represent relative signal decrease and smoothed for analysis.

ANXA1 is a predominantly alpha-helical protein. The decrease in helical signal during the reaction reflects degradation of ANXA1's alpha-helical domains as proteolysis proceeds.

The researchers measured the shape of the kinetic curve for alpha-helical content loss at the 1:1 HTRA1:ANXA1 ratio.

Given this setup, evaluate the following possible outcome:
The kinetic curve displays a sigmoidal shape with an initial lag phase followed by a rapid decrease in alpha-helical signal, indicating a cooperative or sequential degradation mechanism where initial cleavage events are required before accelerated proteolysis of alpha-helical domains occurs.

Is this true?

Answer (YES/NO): NO